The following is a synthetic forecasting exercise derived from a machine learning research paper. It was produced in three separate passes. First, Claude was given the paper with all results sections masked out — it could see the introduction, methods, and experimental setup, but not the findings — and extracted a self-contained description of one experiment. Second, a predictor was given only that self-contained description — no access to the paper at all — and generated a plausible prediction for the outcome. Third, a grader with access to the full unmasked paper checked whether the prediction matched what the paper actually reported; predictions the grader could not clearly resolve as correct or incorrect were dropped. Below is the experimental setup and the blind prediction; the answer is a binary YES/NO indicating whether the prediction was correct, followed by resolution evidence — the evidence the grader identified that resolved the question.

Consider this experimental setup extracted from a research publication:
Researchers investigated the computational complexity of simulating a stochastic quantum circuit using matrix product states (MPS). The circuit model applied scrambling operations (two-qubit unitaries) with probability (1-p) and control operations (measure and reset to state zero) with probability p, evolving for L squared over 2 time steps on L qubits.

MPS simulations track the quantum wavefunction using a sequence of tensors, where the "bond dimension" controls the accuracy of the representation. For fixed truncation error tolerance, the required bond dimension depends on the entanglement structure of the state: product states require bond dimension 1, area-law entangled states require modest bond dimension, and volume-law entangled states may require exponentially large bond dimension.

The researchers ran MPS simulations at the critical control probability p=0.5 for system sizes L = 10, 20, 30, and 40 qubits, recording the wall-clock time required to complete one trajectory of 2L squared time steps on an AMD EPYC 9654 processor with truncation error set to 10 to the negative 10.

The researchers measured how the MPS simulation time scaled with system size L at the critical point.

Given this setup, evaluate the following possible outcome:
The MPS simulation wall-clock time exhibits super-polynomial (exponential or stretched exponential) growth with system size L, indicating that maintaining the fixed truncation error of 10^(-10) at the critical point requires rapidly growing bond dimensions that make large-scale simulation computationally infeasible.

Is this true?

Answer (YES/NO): NO